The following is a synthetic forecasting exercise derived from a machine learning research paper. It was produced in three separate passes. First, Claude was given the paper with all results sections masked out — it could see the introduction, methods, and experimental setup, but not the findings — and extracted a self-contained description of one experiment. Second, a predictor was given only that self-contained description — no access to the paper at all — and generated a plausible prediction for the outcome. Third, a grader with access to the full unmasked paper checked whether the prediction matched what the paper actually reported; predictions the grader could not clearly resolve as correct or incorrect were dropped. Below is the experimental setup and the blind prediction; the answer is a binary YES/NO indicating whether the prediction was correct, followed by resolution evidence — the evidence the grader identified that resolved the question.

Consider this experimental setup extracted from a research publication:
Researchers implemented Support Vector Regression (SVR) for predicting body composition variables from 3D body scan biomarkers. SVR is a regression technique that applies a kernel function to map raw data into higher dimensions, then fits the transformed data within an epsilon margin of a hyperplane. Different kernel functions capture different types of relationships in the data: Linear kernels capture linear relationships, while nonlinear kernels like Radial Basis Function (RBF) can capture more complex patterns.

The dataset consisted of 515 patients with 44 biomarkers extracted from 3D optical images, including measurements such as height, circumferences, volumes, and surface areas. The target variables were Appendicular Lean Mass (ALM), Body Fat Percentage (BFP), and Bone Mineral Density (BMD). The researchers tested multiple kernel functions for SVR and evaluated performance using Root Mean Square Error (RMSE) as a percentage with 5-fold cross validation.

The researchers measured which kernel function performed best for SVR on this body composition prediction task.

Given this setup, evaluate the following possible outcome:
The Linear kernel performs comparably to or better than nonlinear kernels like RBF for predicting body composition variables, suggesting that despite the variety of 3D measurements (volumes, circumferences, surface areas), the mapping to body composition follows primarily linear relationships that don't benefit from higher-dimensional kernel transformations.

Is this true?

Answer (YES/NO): YES